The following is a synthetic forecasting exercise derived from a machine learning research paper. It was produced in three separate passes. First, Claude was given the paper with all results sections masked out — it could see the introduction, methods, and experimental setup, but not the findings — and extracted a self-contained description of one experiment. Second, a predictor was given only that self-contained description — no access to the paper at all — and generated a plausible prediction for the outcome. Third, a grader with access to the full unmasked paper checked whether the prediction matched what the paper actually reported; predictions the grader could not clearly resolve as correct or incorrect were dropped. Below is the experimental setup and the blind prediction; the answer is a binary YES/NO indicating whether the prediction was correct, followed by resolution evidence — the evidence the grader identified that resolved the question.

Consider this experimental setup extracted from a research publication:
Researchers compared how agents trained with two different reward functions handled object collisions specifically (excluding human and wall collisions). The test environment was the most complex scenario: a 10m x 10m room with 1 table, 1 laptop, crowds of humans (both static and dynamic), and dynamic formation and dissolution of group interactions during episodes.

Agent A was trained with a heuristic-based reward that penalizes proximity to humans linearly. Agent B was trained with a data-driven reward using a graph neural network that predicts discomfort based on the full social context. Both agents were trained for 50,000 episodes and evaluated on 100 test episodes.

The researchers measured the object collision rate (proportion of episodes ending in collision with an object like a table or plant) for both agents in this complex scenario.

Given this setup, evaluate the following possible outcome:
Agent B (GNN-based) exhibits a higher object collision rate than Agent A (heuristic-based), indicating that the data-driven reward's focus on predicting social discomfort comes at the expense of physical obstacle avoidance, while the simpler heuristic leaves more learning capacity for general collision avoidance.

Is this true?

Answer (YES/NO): NO